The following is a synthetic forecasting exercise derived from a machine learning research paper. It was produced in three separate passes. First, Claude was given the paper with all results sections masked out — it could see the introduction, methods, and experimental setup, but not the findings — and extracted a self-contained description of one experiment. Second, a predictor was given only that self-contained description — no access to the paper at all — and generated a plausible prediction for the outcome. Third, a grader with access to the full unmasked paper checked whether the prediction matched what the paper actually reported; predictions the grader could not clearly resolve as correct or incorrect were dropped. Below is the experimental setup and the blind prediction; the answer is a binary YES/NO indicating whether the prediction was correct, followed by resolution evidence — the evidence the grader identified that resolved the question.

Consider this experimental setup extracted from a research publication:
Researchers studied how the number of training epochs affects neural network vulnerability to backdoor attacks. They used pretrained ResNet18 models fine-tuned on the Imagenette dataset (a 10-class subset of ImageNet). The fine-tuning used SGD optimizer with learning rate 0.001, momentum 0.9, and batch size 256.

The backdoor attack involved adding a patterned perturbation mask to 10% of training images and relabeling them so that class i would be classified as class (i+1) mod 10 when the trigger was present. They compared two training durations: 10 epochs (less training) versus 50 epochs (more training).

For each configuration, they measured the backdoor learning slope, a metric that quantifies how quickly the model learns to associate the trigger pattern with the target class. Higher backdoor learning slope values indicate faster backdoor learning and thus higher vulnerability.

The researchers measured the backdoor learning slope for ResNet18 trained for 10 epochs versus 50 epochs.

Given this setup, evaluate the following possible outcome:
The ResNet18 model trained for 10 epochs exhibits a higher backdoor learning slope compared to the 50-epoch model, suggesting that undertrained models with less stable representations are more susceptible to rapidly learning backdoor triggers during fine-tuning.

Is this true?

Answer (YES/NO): NO